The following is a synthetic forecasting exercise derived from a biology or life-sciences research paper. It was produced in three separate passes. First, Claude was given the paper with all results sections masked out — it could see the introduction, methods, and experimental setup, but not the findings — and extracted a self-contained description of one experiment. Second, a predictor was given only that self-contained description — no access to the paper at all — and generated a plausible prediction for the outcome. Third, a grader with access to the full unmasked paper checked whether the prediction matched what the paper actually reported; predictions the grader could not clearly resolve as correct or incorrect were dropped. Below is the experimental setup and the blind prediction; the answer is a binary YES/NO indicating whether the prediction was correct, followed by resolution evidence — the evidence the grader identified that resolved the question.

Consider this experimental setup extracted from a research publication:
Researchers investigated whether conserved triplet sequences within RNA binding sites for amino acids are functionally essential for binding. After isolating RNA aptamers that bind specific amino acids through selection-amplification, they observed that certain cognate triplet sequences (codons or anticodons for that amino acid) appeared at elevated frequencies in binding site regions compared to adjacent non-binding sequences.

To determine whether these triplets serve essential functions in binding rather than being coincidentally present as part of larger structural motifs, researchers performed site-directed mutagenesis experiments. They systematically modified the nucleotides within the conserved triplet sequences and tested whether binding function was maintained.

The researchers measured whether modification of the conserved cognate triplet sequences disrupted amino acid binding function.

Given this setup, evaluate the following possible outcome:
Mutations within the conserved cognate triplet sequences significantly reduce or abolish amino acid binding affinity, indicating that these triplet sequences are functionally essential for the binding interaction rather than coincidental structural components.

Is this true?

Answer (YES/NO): YES